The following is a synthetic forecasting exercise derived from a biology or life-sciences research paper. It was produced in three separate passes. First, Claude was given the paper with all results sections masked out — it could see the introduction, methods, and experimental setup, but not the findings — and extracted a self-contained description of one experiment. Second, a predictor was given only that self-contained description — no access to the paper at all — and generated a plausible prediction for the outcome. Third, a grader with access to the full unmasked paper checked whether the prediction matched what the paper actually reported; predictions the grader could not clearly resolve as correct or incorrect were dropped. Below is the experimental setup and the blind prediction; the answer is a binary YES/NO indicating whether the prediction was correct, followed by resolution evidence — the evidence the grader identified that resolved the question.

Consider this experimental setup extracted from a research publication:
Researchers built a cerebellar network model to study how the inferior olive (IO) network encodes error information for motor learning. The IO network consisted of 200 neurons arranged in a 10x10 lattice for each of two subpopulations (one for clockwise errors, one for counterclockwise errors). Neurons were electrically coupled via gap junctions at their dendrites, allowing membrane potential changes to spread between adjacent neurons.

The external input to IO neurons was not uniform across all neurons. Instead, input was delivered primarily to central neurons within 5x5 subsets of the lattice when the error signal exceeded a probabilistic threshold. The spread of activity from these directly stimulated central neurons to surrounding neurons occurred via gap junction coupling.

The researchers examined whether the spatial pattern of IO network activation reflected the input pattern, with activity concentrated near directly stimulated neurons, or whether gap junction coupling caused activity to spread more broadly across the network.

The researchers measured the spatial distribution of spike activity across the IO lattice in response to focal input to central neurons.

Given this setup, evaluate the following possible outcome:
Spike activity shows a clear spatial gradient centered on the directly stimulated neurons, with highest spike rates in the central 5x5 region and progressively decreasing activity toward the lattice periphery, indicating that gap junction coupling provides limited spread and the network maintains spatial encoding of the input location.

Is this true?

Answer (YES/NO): NO